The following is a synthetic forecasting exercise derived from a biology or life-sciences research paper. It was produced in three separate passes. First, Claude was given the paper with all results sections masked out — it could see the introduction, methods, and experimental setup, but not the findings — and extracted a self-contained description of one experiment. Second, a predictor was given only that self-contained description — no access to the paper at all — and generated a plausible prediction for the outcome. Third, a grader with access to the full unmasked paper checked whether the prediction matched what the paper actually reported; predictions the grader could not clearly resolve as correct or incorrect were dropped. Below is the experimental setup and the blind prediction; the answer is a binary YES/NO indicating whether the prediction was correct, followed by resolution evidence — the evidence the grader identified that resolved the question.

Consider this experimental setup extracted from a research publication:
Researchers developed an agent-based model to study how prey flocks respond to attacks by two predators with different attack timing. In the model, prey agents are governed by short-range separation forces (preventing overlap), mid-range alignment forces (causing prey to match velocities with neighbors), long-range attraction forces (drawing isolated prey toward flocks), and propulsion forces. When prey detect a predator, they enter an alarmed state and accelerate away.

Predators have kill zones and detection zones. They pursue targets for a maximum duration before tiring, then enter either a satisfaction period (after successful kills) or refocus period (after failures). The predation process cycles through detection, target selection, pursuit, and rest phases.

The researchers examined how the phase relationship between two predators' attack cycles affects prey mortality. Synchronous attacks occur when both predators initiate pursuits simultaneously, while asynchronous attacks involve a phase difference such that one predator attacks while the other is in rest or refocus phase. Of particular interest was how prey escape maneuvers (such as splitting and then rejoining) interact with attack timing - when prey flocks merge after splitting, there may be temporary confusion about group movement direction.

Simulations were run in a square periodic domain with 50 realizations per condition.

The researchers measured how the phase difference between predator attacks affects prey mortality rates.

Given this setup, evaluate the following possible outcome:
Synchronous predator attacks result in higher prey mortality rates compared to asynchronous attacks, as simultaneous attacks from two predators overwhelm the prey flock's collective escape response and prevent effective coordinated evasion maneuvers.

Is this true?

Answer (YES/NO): NO